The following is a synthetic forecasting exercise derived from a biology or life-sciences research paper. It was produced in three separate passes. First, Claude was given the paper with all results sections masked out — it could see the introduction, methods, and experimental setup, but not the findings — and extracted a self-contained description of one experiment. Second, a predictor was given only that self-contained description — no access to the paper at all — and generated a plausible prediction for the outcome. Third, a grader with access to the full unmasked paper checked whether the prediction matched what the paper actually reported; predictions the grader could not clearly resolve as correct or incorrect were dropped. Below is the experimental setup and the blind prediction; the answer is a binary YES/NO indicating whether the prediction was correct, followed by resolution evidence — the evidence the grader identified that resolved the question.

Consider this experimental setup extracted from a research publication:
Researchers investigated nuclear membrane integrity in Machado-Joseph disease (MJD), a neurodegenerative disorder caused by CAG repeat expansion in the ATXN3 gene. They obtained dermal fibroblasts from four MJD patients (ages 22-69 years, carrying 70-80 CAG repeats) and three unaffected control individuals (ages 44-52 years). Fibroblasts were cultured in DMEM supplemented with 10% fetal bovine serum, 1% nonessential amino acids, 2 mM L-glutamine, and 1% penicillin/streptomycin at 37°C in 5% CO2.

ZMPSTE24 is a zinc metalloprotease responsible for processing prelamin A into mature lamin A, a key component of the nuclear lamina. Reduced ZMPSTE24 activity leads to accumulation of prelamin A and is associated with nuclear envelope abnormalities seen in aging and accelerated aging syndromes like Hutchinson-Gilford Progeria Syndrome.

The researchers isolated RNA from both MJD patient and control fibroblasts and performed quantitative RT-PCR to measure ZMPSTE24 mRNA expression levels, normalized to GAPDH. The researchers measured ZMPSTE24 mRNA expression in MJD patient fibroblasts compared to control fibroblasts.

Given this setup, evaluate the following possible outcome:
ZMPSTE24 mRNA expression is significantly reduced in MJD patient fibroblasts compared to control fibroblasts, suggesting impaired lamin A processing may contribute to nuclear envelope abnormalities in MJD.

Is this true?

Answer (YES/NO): YES